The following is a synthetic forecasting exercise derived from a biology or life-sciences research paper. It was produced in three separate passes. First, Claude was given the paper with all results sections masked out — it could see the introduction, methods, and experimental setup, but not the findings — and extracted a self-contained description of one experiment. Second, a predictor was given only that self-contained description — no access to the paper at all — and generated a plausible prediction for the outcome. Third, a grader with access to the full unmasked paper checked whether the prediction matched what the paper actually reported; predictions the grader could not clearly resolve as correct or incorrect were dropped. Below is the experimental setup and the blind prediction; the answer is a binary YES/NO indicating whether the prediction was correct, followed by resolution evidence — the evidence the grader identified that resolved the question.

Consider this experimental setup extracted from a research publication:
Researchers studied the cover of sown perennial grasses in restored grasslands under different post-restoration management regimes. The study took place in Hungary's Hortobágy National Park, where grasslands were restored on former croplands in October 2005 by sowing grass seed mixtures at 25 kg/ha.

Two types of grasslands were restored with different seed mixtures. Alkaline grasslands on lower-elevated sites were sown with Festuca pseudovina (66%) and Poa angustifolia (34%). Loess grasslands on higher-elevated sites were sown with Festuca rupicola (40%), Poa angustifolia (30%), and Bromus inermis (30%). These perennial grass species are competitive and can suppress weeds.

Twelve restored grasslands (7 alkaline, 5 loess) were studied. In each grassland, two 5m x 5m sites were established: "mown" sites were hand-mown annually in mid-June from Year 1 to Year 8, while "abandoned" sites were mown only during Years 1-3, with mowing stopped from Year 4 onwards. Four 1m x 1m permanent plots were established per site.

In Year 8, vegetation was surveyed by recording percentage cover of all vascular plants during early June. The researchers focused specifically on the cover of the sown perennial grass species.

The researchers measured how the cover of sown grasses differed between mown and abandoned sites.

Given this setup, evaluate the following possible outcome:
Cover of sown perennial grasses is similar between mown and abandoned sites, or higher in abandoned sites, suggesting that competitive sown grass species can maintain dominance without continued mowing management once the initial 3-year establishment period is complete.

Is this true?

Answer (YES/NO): NO